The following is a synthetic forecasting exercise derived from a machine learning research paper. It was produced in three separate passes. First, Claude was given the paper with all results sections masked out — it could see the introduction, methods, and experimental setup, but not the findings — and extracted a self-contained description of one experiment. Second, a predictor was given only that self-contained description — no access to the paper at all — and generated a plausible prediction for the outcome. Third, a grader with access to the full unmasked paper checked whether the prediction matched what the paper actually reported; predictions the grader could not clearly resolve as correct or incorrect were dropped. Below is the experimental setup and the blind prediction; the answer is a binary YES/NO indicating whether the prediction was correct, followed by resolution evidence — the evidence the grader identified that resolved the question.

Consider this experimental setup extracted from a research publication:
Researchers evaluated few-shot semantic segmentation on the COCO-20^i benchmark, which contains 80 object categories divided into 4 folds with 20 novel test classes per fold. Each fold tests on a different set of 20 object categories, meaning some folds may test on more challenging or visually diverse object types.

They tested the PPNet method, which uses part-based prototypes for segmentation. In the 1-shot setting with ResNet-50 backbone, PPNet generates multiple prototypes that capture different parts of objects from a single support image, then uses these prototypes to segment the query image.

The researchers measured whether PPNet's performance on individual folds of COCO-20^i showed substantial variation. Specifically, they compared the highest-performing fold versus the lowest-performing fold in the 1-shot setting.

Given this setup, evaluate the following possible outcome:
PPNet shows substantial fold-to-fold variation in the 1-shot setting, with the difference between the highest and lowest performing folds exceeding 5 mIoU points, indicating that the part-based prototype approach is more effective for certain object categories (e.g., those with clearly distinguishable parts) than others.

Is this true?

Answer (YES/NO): YES